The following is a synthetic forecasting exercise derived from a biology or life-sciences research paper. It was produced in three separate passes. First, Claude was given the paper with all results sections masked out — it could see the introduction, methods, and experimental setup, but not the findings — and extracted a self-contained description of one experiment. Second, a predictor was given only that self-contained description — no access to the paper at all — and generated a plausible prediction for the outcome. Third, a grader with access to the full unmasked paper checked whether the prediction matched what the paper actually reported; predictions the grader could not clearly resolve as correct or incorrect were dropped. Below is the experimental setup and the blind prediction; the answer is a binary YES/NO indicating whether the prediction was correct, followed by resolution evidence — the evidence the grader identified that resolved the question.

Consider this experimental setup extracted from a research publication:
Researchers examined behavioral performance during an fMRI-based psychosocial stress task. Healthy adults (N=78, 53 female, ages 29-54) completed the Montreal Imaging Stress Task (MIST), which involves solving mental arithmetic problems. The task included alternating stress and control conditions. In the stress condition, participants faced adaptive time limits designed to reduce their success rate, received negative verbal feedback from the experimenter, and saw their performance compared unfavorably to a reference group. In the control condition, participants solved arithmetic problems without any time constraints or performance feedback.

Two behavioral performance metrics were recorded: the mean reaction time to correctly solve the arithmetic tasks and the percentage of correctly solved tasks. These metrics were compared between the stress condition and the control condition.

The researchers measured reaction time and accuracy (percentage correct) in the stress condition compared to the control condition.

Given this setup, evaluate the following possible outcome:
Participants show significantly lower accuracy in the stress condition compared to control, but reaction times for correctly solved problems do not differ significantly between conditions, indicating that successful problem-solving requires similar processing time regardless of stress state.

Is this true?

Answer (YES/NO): NO